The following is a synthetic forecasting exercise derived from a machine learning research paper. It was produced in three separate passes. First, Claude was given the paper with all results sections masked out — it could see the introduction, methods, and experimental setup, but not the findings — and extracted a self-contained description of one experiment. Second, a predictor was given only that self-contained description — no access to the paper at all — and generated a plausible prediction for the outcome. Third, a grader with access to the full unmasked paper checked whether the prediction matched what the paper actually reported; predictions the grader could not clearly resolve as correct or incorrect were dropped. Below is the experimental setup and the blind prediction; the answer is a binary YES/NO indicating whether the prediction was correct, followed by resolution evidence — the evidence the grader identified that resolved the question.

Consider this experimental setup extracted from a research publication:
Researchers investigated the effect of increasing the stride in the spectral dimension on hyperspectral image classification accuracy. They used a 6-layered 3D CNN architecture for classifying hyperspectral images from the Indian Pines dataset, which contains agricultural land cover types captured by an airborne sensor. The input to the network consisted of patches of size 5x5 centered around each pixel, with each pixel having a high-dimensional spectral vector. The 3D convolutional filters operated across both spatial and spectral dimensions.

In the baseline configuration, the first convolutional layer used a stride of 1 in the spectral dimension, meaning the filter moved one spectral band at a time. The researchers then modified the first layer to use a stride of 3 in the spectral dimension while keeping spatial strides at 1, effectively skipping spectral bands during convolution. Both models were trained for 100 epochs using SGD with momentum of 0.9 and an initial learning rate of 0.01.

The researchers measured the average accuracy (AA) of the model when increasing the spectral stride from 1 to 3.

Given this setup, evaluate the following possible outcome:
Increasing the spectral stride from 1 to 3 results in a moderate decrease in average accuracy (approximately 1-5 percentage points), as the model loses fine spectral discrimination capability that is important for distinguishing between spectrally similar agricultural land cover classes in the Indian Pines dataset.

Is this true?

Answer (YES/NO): NO